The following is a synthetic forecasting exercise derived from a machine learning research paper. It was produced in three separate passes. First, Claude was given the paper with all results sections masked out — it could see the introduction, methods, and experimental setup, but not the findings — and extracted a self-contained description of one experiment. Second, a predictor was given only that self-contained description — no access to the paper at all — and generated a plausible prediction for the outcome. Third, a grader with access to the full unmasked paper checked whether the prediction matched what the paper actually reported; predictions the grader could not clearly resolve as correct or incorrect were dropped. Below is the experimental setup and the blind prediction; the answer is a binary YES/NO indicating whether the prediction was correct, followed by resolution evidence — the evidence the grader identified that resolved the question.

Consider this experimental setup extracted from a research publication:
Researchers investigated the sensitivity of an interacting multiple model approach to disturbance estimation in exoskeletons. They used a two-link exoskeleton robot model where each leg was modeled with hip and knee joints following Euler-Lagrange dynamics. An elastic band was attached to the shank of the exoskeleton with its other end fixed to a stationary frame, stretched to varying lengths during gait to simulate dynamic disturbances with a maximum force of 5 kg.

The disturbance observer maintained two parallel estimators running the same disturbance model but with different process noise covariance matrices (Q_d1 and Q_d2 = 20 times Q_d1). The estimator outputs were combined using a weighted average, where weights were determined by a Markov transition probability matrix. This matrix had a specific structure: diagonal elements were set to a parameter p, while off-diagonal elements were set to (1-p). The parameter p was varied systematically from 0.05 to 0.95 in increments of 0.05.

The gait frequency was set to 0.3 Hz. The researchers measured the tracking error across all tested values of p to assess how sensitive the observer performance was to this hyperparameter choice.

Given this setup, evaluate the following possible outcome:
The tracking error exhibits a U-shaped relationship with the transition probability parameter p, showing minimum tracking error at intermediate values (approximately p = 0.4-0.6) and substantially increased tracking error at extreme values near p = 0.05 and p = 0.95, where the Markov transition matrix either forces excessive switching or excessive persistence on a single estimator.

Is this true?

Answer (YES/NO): NO